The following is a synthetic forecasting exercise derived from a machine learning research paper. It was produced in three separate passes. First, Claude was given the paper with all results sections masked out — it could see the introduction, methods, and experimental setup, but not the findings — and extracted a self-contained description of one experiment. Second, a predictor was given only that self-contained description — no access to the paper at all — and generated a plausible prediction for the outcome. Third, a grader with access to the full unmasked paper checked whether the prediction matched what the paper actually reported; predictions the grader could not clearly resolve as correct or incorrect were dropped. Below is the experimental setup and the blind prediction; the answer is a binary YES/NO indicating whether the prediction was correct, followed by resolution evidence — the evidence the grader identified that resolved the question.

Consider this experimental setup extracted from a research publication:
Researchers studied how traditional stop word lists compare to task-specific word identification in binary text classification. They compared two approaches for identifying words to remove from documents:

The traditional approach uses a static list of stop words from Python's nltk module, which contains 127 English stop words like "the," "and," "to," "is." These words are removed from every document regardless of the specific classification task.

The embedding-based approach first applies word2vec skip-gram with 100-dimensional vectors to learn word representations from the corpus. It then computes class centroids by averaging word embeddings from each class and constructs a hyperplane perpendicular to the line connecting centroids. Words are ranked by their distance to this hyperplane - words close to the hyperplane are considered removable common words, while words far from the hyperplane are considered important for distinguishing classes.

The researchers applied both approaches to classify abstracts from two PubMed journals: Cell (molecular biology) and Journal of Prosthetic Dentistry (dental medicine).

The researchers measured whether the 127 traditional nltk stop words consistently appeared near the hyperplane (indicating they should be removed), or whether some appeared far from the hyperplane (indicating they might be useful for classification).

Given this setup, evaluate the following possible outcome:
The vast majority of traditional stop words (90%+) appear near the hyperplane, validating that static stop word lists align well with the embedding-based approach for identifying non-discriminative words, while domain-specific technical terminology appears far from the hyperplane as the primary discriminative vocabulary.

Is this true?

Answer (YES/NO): NO